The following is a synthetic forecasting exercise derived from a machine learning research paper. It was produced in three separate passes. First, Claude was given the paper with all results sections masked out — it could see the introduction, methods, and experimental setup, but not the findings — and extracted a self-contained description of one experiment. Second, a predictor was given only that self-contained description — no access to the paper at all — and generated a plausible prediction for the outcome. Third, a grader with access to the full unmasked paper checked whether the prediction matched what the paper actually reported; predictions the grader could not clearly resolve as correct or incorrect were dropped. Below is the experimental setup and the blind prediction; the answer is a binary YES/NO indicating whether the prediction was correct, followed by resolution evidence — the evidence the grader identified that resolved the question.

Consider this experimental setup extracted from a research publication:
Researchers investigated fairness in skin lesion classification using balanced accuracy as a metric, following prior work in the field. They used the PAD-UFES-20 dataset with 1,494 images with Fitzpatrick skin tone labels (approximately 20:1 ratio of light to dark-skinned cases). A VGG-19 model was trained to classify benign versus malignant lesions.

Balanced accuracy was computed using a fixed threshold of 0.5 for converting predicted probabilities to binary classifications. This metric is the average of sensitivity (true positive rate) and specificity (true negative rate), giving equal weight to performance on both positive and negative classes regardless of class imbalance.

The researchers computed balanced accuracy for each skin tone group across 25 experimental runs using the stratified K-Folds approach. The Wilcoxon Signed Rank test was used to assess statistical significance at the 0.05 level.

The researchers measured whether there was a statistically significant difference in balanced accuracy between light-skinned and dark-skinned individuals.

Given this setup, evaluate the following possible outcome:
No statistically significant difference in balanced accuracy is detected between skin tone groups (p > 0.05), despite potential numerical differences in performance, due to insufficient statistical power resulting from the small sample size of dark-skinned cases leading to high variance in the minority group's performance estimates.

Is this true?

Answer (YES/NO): NO